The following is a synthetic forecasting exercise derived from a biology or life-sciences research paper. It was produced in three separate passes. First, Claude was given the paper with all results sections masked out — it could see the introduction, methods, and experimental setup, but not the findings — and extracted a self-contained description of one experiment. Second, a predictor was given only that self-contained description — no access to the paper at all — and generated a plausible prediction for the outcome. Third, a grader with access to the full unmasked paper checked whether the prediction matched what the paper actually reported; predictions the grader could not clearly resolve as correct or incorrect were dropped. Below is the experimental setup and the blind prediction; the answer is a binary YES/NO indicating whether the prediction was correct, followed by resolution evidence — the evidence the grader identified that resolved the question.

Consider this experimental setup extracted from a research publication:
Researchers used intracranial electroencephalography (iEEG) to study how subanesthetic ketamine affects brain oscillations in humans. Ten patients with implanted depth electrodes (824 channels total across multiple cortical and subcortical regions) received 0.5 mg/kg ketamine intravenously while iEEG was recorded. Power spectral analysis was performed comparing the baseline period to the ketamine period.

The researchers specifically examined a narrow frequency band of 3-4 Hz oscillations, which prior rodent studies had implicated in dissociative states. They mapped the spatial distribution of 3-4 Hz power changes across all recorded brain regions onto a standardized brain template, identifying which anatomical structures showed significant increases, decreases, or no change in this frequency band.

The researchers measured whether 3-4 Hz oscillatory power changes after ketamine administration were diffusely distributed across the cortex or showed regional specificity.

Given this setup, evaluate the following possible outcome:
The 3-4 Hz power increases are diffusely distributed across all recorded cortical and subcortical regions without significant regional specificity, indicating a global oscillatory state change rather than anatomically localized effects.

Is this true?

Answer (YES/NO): NO